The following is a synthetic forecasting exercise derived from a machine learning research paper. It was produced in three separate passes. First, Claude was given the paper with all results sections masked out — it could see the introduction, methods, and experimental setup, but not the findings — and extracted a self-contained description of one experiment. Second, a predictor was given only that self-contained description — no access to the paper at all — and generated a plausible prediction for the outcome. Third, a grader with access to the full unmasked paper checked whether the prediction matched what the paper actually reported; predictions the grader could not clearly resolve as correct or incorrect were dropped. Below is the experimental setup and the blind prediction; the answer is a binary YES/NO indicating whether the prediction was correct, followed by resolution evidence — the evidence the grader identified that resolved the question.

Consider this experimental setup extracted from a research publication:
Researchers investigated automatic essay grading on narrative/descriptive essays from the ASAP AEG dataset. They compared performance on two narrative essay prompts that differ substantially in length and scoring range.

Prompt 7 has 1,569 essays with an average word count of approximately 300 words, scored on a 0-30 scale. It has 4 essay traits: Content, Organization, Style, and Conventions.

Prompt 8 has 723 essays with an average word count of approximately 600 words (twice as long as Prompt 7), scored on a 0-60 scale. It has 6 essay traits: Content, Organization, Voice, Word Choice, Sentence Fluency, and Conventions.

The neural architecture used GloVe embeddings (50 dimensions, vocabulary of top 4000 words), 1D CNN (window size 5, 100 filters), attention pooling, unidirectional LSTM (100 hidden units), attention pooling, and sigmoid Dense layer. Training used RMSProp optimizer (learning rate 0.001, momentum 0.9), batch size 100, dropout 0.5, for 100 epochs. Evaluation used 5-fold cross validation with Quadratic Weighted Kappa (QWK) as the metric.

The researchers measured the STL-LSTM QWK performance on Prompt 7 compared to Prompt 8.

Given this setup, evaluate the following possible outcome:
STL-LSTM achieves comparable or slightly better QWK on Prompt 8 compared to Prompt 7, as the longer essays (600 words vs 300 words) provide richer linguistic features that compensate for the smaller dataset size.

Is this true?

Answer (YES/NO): NO